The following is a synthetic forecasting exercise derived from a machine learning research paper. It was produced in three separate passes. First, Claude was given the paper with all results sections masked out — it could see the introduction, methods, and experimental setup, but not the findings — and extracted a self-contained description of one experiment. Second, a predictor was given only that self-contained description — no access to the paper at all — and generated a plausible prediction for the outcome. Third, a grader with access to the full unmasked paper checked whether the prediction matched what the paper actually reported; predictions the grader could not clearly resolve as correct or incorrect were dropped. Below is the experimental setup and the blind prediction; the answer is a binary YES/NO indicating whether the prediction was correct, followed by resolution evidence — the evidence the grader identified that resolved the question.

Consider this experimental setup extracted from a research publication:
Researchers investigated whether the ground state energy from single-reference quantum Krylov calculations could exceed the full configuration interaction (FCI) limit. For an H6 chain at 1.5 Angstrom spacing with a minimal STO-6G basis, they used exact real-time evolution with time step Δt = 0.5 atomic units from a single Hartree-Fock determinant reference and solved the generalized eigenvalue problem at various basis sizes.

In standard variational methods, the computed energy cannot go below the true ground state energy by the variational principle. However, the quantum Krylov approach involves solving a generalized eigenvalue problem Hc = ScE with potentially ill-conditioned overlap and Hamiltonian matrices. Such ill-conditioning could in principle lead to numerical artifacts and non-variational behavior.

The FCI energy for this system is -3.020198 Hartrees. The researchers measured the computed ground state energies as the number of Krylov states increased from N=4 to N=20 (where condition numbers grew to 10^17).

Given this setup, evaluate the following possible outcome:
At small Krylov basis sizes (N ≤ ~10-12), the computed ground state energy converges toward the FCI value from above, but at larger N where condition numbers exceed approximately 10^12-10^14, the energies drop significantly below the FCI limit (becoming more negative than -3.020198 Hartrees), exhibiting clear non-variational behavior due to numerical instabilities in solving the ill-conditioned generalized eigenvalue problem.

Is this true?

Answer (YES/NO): NO